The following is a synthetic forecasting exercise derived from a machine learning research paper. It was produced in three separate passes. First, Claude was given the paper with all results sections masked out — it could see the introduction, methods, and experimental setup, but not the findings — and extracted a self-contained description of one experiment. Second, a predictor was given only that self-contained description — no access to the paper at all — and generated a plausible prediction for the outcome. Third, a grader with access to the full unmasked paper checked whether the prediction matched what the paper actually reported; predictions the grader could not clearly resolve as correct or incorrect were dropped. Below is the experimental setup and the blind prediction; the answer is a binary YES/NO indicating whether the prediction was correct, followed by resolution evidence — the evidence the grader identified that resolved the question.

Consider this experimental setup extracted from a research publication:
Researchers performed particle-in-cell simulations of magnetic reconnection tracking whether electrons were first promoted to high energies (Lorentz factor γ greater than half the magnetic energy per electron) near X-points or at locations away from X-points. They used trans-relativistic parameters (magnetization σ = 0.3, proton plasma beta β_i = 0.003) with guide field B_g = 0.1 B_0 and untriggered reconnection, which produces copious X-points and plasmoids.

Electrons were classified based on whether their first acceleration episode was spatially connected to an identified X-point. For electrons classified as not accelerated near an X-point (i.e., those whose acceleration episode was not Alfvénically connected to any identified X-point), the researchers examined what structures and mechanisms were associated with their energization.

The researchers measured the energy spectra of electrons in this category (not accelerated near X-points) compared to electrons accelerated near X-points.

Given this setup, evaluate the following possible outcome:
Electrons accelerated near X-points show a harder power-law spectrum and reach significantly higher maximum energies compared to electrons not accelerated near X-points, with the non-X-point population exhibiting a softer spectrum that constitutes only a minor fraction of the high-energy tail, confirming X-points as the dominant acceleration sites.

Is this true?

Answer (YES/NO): YES